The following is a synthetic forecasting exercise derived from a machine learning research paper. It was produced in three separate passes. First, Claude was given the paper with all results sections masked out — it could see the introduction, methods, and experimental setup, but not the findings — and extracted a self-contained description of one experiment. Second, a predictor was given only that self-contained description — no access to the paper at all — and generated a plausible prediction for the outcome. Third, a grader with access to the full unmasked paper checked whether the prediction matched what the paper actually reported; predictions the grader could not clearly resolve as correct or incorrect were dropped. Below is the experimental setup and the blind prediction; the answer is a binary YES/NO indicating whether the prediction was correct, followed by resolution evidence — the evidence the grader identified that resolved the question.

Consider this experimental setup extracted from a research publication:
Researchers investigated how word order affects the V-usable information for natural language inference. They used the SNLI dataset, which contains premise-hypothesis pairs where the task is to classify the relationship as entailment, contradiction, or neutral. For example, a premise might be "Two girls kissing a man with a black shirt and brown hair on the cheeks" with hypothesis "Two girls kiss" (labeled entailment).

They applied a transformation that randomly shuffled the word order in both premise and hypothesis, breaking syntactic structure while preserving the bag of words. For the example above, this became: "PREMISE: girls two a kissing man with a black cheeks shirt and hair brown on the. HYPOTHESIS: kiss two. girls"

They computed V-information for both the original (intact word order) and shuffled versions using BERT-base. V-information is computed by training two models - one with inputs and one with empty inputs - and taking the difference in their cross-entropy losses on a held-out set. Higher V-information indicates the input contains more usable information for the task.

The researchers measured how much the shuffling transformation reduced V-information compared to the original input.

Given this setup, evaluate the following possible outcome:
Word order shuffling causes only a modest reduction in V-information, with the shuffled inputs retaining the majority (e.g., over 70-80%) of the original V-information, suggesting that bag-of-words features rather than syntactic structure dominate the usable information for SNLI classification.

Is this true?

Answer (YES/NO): YES